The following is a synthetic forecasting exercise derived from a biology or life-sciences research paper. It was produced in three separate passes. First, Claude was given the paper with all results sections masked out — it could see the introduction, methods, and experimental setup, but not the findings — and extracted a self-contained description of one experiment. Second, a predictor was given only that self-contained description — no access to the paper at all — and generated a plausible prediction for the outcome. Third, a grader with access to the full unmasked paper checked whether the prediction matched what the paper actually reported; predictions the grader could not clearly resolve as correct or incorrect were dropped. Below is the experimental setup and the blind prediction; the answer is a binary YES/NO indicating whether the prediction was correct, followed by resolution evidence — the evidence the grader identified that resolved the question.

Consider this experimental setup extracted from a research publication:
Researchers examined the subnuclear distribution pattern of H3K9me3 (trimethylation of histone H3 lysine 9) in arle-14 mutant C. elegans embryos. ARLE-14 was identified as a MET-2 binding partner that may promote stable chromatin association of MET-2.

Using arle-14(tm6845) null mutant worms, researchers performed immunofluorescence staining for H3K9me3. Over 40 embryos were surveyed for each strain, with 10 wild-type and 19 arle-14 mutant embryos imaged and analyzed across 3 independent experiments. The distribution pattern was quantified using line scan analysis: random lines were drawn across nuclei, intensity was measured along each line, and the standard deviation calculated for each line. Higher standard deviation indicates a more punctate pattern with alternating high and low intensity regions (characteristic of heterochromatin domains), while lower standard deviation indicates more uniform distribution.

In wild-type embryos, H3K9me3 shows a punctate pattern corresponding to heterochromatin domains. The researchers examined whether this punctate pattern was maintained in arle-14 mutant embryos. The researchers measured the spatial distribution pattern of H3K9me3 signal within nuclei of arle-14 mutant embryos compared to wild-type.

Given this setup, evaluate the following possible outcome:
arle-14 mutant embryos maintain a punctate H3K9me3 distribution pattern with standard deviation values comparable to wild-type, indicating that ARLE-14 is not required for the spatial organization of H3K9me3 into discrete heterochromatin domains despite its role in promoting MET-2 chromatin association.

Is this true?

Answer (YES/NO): YES